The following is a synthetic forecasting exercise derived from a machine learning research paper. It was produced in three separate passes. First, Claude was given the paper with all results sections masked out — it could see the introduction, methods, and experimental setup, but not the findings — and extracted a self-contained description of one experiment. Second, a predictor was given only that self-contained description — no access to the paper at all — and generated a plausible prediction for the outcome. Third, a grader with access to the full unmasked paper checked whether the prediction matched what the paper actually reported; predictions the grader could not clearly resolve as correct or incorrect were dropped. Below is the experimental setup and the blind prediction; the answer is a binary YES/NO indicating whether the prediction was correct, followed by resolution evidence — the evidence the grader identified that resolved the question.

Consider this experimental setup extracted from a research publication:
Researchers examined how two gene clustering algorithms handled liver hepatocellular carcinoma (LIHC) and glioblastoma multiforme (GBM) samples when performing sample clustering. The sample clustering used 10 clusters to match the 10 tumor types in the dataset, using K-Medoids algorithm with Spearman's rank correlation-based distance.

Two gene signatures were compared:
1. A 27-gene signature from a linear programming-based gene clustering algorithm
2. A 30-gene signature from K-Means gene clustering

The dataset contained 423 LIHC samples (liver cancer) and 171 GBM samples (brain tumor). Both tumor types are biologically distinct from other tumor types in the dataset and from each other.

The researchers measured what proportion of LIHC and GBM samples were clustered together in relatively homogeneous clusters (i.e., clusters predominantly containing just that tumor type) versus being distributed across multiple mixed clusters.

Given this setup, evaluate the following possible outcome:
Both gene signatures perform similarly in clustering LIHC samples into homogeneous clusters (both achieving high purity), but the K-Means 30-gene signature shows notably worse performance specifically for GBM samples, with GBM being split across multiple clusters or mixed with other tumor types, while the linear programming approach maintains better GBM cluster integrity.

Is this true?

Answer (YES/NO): YES